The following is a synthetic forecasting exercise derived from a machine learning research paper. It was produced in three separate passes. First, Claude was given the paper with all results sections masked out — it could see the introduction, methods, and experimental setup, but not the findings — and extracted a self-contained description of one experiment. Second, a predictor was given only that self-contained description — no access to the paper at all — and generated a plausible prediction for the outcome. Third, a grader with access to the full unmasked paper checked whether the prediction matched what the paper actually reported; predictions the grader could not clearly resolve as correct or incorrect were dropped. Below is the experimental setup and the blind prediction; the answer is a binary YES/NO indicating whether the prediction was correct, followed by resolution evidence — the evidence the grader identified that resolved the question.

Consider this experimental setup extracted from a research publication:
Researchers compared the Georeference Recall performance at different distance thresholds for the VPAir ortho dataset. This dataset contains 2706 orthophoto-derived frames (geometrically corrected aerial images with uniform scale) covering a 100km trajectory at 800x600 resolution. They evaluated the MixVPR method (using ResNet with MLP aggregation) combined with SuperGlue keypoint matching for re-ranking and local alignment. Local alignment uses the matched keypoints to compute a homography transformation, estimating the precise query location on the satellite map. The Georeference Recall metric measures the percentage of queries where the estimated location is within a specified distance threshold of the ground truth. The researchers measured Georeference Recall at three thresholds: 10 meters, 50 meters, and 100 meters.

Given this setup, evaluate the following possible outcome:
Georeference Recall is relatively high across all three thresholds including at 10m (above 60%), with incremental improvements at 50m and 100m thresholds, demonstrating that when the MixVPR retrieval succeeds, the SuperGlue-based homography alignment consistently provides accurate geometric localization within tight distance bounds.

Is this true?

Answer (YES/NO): NO